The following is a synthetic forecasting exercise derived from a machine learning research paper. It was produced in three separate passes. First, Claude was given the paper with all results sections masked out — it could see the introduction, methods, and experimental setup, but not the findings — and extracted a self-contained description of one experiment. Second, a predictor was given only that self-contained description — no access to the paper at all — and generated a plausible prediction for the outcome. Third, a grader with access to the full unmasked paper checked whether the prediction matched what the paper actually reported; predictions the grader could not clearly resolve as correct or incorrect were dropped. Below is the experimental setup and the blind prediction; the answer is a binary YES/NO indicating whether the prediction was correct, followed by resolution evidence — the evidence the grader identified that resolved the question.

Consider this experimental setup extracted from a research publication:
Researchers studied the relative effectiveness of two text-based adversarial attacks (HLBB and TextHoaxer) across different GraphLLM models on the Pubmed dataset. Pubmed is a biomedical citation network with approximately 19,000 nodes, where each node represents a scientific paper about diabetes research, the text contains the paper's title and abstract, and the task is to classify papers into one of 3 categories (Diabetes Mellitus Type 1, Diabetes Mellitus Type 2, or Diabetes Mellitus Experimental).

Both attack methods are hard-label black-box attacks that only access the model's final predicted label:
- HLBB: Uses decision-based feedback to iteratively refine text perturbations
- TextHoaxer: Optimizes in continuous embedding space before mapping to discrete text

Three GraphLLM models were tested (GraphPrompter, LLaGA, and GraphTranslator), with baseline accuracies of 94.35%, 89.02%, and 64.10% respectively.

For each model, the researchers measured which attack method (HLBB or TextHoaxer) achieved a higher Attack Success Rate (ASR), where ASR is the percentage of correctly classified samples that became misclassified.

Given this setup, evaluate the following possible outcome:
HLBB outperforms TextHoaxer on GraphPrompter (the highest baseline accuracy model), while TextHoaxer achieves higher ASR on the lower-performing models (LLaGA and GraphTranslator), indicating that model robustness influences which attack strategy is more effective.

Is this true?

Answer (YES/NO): NO